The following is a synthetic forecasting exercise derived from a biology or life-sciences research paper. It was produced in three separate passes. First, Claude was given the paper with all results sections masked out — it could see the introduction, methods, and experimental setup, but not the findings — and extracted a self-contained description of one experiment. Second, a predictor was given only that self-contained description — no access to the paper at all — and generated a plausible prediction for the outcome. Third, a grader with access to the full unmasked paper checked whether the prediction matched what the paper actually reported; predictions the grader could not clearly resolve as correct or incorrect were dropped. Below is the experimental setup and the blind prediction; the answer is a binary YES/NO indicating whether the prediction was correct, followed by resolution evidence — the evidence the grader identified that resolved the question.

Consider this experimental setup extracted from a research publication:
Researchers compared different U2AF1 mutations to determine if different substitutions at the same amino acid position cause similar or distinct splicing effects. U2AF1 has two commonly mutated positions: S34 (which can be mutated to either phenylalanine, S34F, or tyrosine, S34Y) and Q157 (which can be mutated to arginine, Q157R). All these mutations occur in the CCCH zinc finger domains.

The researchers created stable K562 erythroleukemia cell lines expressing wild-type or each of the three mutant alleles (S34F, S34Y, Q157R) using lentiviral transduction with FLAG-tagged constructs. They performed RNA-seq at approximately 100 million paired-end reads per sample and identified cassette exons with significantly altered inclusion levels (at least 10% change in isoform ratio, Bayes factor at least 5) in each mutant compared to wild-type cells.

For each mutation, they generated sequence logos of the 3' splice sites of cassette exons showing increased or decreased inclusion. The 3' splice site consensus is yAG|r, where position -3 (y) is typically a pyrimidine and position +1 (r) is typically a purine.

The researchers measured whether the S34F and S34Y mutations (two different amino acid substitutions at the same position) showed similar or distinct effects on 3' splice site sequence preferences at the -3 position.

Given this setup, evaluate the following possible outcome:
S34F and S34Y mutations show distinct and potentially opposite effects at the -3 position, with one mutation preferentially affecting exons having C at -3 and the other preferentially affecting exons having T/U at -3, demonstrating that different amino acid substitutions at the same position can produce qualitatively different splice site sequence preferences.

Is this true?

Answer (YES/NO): NO